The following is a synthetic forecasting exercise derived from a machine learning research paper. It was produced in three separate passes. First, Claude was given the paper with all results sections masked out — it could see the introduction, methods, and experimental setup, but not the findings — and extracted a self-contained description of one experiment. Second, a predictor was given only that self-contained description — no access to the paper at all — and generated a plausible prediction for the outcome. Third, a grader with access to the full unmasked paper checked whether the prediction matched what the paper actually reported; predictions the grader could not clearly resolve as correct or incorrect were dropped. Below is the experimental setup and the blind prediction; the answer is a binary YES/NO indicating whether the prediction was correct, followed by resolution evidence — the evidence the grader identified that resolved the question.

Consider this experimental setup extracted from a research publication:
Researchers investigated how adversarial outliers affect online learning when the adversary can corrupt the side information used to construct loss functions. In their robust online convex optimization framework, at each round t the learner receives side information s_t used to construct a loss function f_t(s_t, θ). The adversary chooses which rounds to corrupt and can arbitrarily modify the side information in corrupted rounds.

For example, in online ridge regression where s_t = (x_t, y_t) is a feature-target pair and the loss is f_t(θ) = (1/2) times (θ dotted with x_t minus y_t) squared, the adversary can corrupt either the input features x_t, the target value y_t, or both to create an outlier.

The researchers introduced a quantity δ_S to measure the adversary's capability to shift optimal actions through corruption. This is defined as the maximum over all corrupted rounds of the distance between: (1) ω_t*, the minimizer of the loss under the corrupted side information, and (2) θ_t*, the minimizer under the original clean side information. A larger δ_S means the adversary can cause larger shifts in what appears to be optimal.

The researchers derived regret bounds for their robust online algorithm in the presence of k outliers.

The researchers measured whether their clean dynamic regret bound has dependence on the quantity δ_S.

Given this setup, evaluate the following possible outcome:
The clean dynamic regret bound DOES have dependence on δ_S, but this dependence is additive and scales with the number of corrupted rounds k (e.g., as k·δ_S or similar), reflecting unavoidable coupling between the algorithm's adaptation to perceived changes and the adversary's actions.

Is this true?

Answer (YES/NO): YES